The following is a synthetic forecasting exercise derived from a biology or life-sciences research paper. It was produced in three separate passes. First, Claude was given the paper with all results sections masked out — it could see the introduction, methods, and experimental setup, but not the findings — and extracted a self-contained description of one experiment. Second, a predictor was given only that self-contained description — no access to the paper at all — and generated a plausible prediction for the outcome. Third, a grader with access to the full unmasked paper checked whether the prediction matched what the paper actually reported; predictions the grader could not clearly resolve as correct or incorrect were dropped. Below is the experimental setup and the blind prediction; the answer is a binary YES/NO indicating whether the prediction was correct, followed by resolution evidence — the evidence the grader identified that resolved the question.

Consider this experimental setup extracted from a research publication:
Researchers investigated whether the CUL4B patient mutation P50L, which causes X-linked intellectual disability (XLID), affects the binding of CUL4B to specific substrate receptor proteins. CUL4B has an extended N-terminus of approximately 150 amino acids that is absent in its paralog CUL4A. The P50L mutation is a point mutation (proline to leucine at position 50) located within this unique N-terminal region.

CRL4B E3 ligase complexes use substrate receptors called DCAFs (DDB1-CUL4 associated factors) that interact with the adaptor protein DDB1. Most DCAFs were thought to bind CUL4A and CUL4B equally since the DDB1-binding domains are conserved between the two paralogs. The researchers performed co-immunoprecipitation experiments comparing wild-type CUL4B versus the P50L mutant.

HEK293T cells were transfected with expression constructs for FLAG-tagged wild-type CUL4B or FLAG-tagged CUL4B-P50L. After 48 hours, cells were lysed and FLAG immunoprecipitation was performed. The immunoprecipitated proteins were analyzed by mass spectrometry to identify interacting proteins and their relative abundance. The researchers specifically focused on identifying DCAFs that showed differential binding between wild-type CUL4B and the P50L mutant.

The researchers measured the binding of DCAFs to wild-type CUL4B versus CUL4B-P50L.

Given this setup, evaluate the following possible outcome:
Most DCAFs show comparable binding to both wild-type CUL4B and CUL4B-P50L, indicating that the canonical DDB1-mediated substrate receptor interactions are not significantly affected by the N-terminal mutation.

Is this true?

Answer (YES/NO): YES